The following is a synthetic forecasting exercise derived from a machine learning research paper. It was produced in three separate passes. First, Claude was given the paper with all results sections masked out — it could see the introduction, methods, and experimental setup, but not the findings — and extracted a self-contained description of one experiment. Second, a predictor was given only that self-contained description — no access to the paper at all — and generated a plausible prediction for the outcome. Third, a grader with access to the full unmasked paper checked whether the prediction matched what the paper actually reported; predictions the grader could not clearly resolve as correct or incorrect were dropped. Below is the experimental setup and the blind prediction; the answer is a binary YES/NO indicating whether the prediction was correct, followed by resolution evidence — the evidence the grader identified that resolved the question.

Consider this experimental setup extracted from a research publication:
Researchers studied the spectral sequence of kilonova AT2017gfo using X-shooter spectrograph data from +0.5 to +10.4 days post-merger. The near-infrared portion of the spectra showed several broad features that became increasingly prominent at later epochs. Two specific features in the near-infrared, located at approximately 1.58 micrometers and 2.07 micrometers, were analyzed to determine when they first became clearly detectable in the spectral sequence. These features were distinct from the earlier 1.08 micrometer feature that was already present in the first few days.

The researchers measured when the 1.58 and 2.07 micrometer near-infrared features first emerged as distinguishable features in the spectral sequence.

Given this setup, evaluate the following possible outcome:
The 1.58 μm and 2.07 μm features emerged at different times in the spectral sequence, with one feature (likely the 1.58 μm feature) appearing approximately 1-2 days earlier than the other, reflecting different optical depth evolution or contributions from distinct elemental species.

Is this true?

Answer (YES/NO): NO